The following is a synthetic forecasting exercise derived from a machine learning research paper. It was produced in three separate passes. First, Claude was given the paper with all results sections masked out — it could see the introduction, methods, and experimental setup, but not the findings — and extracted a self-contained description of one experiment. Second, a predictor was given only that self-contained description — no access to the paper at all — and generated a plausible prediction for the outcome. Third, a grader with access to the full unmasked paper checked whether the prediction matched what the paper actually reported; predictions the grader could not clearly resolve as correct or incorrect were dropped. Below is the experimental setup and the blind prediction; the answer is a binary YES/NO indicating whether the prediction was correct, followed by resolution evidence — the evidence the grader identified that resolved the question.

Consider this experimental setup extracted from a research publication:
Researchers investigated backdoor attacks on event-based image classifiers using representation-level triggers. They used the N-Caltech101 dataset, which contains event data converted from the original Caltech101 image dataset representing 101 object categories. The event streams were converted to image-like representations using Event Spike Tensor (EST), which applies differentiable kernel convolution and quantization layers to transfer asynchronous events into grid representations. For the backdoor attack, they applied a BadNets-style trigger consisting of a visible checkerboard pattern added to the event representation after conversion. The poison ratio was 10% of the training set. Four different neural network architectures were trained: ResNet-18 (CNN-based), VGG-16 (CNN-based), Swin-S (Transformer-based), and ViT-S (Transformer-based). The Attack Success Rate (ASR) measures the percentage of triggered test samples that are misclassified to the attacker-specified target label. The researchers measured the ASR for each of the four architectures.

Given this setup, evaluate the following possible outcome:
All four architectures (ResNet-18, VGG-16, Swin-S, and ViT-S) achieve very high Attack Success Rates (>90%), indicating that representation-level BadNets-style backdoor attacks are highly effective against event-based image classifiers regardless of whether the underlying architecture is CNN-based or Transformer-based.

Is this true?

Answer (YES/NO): NO